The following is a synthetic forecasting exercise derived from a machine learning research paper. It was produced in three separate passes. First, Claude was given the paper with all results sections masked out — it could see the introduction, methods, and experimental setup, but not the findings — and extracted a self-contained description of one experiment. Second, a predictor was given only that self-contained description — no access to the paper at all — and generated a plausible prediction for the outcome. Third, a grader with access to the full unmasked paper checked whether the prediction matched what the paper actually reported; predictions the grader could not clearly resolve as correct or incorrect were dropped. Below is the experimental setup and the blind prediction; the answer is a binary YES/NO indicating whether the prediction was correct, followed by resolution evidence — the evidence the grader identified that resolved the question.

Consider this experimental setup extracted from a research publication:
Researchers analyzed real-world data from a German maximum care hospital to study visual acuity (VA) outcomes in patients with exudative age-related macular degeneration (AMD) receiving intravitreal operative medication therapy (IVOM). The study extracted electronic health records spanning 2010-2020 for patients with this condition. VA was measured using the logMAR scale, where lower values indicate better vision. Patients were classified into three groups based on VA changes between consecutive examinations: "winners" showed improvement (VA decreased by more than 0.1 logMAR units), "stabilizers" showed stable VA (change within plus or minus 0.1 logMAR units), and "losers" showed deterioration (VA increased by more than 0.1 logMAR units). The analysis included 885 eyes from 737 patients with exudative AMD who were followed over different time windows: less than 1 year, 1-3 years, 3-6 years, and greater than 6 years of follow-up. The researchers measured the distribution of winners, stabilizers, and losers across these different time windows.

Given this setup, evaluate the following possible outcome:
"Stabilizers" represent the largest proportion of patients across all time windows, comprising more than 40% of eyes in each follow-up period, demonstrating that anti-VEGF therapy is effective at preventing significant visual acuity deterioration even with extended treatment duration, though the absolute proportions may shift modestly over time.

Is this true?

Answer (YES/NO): NO